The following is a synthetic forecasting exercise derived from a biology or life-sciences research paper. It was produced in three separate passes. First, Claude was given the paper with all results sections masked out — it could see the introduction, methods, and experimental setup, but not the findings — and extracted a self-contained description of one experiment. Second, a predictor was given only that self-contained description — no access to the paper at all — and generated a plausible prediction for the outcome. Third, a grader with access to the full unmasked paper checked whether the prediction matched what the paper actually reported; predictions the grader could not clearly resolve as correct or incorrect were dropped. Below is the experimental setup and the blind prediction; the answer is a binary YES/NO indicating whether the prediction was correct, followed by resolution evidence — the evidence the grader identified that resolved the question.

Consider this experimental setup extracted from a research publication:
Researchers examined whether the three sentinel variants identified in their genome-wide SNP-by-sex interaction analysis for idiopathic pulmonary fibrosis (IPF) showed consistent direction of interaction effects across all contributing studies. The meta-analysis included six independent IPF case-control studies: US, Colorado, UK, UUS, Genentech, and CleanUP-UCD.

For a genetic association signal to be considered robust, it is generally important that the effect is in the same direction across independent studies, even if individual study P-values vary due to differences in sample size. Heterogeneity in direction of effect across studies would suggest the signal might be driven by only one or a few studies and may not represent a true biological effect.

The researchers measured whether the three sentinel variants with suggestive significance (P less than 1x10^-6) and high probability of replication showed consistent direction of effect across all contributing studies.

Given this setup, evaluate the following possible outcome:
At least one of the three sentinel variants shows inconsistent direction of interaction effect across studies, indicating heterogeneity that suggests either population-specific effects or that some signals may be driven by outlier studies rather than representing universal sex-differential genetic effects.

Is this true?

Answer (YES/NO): NO